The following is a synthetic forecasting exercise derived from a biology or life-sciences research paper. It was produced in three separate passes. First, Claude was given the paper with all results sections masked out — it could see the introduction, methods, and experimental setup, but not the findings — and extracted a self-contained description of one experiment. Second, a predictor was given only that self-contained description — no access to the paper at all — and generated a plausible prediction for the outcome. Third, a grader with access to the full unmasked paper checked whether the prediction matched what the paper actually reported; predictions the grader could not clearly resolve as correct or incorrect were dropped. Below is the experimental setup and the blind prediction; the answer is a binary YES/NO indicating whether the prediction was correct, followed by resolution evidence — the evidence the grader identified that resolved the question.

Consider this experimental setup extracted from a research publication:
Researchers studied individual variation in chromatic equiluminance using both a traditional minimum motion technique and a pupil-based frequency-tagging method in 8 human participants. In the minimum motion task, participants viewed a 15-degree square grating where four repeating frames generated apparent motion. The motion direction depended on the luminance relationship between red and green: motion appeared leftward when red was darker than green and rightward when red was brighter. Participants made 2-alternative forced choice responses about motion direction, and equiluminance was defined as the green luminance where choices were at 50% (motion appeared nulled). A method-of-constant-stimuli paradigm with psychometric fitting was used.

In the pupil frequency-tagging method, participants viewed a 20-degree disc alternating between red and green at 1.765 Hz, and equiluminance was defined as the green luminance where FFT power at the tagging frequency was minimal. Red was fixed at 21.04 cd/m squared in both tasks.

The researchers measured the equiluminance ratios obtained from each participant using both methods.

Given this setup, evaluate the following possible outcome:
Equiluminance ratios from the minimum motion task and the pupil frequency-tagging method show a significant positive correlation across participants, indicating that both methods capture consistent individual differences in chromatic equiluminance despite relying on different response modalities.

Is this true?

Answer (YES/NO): NO